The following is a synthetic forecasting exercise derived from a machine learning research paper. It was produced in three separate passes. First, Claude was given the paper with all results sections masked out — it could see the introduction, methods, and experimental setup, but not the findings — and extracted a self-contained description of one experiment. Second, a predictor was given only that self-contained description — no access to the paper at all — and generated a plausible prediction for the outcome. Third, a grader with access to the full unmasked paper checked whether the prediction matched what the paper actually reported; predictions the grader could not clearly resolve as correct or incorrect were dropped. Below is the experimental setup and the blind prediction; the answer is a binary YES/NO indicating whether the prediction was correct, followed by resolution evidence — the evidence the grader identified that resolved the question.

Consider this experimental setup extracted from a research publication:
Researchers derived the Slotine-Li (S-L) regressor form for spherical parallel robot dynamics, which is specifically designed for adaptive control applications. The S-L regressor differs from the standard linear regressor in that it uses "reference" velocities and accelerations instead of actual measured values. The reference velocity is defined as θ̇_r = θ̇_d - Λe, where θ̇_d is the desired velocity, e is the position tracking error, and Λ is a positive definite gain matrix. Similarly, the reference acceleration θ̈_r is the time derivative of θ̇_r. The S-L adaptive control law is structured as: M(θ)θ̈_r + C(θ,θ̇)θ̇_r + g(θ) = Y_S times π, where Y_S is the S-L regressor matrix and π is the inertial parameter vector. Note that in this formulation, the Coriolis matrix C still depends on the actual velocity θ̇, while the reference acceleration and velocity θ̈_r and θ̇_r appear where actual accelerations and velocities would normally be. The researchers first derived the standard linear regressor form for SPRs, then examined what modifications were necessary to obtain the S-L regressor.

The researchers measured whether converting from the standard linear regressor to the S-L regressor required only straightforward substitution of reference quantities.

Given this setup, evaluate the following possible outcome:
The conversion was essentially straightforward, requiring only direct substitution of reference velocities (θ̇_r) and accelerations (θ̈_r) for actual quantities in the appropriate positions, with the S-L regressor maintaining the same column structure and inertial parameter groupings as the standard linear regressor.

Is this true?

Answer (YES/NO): YES